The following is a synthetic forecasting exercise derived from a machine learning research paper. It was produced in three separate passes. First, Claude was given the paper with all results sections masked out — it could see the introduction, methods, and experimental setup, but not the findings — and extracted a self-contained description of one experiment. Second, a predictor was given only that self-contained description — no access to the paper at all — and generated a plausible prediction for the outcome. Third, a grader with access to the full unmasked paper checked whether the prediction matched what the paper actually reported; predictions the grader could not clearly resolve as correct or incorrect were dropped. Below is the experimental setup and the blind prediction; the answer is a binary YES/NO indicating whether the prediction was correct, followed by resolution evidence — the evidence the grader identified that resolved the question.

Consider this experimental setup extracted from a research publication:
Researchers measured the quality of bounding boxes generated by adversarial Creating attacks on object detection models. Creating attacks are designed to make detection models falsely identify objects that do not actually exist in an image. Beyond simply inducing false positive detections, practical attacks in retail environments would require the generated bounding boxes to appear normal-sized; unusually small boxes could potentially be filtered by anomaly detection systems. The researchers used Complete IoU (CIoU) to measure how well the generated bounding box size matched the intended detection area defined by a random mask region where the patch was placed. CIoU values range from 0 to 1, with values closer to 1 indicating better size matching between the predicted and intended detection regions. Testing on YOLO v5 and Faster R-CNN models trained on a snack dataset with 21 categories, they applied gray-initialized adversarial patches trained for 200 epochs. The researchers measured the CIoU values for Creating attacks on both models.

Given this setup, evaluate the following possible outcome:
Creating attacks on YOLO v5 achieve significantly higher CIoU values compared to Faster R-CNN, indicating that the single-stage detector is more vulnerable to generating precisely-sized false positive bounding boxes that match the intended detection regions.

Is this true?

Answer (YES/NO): NO